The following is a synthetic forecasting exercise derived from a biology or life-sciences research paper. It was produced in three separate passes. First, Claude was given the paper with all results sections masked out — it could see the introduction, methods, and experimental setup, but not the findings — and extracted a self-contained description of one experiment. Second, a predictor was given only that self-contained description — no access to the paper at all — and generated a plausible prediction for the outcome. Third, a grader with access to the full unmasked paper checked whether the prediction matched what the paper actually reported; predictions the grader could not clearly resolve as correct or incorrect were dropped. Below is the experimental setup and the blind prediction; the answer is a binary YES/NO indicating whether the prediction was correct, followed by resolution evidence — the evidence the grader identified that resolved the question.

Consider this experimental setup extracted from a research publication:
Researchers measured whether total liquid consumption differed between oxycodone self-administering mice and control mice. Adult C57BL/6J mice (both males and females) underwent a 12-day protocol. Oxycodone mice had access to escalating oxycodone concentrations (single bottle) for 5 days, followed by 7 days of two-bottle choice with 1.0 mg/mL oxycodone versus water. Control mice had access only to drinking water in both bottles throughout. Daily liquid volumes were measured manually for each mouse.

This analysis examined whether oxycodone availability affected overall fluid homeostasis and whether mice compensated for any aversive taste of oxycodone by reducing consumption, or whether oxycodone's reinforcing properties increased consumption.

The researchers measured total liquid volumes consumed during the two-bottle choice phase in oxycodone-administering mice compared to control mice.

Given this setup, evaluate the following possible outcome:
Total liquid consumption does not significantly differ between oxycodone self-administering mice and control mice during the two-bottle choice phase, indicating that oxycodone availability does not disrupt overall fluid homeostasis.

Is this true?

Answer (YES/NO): NO